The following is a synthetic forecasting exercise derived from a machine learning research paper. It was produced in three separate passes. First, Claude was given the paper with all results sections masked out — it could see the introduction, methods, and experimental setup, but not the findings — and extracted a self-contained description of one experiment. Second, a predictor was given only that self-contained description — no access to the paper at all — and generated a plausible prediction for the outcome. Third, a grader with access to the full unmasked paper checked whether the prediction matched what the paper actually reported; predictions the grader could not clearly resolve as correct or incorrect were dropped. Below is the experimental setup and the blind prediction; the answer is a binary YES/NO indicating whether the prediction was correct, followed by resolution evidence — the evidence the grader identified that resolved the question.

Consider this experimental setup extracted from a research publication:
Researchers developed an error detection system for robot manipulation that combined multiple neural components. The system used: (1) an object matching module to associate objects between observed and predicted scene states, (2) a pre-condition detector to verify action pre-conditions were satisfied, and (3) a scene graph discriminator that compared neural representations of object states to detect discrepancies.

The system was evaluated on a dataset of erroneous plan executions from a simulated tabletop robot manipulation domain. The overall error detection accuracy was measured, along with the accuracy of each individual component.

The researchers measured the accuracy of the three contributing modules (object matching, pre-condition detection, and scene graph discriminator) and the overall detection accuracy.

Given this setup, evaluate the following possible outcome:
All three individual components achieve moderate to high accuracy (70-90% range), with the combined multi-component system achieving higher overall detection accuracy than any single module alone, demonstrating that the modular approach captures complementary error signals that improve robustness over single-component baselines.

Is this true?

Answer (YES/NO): NO